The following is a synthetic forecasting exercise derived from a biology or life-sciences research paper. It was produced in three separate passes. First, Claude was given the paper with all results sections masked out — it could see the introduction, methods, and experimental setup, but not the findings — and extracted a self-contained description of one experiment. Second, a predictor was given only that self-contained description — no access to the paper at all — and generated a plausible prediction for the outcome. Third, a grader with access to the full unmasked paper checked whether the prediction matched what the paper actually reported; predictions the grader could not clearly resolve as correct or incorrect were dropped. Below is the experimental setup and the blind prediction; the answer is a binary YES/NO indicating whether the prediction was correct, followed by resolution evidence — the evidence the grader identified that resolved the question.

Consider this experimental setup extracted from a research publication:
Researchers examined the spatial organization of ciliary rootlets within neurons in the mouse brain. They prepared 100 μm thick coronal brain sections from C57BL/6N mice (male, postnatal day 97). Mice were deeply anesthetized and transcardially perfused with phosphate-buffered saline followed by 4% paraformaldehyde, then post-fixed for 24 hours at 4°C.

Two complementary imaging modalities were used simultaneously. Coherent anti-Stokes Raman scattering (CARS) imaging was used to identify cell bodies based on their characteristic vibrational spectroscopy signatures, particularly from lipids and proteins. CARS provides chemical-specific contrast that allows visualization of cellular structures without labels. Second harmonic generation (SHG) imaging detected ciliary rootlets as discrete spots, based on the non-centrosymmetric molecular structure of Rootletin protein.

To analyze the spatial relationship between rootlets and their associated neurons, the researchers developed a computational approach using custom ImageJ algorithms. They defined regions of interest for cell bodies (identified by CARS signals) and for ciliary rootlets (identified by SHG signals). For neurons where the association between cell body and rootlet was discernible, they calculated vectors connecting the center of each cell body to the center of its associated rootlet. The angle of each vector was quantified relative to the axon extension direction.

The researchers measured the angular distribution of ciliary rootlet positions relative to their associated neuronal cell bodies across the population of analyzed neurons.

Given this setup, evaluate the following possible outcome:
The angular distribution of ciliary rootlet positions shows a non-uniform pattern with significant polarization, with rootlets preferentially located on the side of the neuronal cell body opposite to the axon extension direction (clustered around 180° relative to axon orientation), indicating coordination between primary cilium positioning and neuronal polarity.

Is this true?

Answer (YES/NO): YES